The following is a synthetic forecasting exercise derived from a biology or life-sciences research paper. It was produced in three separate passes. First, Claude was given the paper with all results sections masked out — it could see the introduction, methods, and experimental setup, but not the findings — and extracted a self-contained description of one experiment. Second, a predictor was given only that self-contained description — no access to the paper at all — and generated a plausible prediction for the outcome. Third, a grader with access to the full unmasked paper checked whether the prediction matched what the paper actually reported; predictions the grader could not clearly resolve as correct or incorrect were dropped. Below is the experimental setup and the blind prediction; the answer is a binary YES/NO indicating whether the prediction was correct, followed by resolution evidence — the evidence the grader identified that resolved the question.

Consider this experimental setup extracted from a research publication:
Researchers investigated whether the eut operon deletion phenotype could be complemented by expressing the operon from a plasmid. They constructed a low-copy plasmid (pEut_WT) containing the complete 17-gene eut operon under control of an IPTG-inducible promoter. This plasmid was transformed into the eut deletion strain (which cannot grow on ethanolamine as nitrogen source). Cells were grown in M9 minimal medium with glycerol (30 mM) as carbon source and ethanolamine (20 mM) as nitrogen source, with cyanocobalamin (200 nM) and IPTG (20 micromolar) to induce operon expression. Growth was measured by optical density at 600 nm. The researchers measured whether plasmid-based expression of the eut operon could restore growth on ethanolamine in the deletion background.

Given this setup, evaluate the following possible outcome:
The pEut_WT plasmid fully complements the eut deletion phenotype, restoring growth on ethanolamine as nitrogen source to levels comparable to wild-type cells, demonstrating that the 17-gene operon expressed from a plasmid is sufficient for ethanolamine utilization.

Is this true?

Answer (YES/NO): NO